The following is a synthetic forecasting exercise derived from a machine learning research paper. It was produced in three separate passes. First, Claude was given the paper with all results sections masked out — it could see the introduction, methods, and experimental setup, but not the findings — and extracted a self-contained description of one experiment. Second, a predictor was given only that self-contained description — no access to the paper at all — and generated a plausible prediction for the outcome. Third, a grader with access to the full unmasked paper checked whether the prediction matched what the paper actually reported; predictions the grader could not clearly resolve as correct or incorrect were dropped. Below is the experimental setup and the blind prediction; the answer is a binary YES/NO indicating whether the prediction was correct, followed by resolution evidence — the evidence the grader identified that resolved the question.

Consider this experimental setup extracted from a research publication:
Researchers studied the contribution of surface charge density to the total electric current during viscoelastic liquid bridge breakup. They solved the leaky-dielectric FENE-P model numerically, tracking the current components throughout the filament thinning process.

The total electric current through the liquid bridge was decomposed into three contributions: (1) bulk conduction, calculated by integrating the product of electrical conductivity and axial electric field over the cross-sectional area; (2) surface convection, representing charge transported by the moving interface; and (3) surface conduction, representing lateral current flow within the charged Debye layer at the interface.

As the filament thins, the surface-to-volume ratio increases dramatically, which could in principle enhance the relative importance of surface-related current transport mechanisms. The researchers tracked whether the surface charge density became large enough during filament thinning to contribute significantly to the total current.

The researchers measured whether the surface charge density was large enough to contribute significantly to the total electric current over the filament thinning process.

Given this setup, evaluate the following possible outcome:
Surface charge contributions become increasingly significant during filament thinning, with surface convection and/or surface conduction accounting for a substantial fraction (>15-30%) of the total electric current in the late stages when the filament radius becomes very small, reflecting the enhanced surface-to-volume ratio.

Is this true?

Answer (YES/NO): NO